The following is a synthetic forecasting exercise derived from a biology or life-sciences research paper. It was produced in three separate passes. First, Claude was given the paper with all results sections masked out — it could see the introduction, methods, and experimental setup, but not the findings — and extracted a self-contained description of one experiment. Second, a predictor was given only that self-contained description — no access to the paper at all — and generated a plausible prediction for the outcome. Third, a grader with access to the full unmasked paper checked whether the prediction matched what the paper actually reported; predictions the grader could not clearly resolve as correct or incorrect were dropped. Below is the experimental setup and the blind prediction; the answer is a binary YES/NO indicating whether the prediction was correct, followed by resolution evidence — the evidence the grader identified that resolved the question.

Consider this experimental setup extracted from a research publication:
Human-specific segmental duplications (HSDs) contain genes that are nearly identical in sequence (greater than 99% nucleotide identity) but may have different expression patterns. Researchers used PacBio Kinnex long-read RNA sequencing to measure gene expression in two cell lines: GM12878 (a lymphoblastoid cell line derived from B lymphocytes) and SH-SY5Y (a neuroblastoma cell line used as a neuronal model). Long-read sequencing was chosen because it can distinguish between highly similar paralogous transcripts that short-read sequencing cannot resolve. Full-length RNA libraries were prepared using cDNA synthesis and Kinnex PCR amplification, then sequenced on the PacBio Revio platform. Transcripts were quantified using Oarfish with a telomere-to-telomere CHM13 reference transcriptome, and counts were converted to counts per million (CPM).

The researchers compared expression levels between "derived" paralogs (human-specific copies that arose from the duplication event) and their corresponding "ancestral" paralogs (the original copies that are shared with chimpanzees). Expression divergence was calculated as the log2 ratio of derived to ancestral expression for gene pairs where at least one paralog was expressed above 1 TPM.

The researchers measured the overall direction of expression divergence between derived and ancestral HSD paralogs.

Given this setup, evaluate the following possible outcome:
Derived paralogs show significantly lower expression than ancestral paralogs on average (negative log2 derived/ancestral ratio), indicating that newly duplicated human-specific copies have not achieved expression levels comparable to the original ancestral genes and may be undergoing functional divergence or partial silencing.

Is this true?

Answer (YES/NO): YES